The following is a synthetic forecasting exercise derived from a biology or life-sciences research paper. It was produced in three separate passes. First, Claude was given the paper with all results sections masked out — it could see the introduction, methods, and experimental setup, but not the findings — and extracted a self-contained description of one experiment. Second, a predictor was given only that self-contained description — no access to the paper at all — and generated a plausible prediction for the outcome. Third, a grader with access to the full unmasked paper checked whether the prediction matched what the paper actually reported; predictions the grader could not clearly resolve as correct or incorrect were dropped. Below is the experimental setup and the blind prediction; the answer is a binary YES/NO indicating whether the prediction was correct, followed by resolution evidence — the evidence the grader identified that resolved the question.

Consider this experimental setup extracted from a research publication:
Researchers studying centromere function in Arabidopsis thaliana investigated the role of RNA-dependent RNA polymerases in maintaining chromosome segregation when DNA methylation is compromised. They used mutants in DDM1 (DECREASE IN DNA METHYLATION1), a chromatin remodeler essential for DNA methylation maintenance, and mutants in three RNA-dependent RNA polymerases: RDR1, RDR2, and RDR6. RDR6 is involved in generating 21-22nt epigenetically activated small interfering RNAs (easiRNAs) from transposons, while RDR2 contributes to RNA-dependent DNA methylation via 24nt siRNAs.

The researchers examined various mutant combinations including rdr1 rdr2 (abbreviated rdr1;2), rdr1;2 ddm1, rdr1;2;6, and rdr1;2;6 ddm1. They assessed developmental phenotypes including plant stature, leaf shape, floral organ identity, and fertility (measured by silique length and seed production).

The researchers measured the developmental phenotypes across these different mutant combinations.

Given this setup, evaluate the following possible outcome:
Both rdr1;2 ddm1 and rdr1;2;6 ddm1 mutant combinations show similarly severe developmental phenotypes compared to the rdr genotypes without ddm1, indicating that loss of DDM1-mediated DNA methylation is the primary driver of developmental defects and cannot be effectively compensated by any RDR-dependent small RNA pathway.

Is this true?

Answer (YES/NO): NO